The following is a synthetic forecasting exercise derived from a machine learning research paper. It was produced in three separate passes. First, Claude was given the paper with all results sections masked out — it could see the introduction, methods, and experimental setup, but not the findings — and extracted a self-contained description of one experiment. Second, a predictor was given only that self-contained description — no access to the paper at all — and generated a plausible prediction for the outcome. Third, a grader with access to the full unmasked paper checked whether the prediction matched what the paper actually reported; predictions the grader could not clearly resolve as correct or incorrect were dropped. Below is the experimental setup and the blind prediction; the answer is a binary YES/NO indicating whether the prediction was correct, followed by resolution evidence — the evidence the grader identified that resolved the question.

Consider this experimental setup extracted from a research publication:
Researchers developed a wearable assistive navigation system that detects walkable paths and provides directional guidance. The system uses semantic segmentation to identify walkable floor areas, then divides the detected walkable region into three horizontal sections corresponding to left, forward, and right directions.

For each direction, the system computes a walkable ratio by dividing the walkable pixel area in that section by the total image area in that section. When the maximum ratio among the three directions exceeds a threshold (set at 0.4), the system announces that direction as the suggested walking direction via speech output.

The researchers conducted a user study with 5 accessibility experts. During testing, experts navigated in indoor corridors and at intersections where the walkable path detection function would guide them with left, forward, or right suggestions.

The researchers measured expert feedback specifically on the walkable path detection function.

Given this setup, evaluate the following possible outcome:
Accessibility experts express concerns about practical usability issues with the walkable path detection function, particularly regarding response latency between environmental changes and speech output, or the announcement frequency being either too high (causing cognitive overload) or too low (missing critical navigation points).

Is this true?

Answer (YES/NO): NO